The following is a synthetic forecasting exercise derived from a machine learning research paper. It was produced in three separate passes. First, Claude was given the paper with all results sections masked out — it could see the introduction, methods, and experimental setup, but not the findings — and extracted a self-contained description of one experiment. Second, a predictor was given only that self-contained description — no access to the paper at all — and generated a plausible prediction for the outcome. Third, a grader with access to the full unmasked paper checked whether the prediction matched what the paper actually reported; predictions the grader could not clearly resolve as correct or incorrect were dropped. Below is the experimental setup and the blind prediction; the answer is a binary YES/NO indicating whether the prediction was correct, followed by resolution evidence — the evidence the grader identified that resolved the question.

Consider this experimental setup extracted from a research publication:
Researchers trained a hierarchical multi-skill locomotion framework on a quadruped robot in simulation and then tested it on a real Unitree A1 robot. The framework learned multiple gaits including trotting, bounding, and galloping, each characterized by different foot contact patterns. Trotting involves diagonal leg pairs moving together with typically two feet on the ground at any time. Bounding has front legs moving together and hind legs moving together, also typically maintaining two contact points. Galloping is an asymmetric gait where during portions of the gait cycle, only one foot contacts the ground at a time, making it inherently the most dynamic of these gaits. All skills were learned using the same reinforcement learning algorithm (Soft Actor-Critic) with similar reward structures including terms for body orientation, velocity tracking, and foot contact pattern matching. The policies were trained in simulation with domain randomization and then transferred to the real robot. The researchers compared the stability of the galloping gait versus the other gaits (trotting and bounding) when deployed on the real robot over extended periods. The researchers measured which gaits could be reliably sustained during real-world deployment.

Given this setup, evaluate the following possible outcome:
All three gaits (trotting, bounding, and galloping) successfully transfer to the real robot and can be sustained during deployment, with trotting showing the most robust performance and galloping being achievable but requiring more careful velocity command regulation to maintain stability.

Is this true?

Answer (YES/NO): NO